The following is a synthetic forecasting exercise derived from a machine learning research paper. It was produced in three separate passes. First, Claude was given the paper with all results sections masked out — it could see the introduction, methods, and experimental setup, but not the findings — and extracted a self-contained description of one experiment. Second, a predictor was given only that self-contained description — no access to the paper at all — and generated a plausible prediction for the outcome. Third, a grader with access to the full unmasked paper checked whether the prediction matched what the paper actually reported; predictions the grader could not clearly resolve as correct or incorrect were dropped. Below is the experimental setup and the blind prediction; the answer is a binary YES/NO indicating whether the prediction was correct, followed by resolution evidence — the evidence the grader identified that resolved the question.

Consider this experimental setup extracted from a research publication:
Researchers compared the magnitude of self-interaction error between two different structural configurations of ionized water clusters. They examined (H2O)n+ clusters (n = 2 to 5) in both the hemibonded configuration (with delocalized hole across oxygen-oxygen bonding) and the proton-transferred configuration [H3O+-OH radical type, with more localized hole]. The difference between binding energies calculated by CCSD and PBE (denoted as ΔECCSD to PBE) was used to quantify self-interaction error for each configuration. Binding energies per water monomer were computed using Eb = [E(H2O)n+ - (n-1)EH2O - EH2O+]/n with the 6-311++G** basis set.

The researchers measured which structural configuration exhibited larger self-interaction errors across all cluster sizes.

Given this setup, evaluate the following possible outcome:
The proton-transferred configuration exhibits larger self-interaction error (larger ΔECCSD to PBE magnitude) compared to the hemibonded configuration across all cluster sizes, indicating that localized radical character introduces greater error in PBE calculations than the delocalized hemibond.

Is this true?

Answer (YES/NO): NO